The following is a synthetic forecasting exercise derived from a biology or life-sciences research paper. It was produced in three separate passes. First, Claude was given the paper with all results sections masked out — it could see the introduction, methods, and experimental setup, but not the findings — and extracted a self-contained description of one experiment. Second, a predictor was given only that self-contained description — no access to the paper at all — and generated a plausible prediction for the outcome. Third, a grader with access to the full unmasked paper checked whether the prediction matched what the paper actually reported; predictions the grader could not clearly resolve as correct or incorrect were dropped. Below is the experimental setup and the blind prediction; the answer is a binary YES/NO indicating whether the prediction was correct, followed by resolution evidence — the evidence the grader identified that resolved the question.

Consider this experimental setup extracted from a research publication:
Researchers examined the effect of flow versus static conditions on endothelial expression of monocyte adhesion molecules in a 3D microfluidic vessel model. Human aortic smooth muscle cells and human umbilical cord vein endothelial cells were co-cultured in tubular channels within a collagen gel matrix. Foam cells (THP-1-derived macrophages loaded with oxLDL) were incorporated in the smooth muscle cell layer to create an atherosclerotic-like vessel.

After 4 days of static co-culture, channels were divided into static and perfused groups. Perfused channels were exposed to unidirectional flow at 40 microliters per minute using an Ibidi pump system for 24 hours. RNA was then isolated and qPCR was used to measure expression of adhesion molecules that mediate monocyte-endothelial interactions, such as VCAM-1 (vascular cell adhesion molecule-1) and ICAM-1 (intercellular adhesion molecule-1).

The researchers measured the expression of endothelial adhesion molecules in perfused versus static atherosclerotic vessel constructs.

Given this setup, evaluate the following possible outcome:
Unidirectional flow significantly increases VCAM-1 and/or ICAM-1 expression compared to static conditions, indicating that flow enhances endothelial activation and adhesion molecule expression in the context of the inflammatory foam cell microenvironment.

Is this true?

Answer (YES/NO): NO